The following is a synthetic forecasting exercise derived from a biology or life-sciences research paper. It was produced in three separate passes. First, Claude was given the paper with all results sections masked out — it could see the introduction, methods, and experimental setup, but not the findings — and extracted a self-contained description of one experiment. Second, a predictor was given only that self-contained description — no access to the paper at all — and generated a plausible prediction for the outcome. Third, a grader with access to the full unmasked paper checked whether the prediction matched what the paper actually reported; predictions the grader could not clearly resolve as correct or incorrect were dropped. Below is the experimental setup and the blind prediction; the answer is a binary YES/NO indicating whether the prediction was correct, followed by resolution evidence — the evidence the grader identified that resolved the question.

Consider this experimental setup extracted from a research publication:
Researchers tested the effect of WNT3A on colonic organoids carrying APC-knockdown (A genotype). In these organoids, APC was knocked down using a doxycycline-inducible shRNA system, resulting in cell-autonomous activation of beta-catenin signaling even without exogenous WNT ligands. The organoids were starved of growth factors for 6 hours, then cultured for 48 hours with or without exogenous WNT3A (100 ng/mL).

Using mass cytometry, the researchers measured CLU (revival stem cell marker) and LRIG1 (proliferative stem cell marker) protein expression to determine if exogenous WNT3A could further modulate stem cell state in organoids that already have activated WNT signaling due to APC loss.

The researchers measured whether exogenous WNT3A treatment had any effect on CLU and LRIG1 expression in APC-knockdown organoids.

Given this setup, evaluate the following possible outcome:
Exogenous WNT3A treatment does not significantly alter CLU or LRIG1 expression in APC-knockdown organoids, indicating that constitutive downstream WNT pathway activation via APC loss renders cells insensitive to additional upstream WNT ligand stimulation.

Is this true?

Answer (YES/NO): NO